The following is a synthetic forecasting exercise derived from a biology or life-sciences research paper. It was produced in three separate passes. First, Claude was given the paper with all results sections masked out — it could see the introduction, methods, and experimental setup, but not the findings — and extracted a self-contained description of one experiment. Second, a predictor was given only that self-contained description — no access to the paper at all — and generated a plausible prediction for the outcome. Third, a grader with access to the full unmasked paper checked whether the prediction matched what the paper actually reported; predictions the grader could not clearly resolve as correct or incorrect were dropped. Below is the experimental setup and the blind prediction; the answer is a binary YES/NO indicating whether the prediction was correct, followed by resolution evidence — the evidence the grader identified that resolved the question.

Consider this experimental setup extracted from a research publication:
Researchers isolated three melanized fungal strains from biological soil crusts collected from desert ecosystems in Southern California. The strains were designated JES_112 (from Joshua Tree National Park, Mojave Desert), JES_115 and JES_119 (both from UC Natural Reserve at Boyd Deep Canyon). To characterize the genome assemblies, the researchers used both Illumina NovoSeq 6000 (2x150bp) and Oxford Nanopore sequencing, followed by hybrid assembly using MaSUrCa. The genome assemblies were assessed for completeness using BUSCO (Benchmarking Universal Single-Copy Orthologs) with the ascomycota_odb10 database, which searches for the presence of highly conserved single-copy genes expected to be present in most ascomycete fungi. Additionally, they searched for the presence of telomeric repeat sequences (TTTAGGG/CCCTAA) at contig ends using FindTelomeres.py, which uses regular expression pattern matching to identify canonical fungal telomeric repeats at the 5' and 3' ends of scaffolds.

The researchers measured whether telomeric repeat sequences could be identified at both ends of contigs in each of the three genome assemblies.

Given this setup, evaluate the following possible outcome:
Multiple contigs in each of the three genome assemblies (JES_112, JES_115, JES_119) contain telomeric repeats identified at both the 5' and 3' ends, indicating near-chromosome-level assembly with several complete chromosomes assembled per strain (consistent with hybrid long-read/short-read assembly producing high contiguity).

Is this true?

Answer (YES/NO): NO